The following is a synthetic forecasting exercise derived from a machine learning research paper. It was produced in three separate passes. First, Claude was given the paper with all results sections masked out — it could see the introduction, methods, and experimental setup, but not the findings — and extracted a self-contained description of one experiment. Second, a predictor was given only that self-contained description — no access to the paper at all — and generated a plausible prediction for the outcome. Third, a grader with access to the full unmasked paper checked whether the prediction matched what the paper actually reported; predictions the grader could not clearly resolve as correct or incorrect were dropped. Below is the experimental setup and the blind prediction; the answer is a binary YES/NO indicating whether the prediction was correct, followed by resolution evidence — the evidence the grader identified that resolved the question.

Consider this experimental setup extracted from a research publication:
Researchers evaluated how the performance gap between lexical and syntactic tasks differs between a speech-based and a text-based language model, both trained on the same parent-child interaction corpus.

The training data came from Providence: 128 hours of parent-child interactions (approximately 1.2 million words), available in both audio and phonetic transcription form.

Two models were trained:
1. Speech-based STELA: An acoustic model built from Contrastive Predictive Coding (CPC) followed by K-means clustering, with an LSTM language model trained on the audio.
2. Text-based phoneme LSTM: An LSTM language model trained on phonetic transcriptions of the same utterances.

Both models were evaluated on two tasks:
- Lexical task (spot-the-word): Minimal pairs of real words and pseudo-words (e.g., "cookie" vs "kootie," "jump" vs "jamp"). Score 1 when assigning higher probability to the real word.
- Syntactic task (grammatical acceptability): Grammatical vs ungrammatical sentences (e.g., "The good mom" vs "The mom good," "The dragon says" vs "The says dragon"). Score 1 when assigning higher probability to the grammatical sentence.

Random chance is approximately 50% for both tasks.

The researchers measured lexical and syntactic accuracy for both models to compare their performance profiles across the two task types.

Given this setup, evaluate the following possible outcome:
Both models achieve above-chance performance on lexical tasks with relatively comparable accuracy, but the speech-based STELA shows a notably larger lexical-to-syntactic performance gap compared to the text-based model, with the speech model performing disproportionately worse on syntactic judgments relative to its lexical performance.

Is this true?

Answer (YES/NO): NO